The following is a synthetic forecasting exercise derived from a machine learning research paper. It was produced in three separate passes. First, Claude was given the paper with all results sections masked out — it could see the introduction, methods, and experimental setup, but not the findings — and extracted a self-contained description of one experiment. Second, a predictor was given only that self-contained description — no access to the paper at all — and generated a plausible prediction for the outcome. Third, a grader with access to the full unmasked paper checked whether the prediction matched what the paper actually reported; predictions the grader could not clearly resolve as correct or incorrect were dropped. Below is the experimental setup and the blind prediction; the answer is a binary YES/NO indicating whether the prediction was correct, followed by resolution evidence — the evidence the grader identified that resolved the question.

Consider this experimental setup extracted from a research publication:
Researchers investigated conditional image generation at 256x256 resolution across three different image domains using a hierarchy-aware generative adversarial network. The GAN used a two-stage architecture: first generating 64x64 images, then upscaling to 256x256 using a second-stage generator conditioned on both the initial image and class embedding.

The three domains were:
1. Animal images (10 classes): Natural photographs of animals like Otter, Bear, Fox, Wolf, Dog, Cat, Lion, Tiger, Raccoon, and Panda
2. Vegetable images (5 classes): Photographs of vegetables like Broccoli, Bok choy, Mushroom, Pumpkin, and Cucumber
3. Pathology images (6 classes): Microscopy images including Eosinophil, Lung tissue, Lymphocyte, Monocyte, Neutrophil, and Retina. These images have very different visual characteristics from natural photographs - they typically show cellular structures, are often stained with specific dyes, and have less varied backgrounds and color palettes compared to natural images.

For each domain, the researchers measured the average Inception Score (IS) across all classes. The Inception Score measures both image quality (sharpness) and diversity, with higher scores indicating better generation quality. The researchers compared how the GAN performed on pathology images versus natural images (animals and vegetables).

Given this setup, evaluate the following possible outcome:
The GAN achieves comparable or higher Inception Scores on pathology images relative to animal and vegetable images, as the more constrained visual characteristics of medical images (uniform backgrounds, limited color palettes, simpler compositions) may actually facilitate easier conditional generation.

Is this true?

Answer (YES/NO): NO